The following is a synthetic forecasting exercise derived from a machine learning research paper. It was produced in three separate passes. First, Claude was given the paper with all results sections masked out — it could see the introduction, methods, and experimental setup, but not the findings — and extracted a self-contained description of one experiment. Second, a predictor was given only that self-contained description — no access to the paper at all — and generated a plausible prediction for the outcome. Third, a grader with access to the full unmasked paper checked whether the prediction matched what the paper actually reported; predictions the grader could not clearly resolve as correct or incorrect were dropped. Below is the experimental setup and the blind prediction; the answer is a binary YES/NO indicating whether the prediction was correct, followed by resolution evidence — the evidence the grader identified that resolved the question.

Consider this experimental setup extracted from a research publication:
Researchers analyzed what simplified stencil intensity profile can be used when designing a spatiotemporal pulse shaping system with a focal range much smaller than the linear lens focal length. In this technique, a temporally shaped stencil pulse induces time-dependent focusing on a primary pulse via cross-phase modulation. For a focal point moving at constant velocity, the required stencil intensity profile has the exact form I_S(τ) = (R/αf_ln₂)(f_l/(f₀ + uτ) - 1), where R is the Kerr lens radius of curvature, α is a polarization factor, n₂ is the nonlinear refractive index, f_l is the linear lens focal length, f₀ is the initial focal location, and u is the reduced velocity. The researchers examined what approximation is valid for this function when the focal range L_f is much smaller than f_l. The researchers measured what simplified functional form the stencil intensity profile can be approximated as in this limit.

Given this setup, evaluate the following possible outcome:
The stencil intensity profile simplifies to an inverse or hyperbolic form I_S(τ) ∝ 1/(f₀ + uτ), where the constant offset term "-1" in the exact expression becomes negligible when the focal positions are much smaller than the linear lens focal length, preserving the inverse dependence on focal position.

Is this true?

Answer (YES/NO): NO